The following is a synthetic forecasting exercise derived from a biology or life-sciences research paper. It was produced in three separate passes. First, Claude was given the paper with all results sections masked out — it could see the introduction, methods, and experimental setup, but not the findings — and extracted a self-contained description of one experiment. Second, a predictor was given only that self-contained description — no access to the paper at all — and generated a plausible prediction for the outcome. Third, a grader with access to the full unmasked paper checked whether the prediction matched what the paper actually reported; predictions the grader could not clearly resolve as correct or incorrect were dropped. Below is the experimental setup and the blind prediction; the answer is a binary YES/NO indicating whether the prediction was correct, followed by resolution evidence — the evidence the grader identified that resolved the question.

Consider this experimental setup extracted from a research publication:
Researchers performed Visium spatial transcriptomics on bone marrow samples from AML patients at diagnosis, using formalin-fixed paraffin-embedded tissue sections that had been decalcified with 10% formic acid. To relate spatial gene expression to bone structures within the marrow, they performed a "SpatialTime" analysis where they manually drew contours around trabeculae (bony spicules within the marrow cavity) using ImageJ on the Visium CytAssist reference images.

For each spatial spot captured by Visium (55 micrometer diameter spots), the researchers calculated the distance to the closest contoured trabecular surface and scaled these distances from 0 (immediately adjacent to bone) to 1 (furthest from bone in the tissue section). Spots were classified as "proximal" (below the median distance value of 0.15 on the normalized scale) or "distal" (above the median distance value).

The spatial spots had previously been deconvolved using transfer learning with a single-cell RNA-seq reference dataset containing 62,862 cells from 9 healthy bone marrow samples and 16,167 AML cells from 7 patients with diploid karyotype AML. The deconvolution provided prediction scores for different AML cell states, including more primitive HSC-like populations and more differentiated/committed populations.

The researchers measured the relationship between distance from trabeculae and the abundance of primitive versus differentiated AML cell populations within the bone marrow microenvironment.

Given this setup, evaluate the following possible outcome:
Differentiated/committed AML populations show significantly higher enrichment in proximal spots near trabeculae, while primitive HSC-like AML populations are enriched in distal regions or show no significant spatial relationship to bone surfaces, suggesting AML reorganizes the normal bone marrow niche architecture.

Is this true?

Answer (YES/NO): NO